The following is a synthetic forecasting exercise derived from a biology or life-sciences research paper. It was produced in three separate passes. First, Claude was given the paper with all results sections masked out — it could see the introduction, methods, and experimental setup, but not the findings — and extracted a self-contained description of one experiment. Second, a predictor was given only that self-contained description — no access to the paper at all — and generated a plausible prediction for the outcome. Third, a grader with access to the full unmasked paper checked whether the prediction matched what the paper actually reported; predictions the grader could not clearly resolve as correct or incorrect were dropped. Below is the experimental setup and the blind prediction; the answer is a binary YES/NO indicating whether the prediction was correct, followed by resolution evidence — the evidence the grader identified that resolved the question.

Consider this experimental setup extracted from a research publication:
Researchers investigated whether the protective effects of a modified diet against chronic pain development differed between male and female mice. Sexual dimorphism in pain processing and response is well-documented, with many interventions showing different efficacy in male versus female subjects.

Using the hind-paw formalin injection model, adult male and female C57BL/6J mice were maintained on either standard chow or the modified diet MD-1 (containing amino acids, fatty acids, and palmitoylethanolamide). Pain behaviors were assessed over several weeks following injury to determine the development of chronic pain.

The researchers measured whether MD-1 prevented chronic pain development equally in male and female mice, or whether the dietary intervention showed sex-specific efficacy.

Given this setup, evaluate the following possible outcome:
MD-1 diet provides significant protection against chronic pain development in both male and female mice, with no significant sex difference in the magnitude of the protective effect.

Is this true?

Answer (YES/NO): NO